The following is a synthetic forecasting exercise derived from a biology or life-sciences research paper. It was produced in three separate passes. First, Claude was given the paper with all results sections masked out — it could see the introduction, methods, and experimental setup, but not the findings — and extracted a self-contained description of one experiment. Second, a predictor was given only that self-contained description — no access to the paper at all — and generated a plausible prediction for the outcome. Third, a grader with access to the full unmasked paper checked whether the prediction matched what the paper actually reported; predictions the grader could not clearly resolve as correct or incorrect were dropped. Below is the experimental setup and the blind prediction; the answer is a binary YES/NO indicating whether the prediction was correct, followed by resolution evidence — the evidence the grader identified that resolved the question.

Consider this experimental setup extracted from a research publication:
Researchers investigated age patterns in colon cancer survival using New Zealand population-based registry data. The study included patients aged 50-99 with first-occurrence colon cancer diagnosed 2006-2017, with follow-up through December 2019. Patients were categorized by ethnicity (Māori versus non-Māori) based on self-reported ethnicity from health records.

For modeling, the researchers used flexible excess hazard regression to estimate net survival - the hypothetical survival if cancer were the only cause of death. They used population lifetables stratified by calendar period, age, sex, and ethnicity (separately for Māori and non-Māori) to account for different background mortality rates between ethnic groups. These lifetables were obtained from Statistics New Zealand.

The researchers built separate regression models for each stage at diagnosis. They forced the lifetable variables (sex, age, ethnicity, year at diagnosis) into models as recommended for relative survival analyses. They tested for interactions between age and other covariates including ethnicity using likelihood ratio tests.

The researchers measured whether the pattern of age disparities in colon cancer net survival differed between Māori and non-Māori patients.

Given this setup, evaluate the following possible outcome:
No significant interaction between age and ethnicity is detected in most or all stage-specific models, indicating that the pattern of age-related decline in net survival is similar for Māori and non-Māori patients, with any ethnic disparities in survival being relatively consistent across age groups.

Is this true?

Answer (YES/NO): YES